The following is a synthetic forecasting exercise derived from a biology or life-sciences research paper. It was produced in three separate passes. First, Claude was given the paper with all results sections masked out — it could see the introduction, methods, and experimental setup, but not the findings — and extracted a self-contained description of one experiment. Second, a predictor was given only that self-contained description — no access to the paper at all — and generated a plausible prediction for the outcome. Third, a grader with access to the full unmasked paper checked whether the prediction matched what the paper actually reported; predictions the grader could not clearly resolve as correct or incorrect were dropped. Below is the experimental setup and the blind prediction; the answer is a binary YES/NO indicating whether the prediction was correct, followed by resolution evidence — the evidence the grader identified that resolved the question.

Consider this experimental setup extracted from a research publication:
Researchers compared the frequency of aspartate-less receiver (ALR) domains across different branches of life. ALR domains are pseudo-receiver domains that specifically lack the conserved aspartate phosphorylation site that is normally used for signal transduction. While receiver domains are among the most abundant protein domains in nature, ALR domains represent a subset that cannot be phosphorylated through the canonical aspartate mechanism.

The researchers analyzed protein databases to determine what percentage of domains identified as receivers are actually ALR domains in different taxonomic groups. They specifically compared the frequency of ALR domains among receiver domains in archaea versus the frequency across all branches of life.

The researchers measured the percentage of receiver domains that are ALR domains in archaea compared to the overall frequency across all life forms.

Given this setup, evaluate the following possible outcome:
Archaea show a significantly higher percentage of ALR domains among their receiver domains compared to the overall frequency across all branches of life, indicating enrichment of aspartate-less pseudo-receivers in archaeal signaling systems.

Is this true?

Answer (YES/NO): YES